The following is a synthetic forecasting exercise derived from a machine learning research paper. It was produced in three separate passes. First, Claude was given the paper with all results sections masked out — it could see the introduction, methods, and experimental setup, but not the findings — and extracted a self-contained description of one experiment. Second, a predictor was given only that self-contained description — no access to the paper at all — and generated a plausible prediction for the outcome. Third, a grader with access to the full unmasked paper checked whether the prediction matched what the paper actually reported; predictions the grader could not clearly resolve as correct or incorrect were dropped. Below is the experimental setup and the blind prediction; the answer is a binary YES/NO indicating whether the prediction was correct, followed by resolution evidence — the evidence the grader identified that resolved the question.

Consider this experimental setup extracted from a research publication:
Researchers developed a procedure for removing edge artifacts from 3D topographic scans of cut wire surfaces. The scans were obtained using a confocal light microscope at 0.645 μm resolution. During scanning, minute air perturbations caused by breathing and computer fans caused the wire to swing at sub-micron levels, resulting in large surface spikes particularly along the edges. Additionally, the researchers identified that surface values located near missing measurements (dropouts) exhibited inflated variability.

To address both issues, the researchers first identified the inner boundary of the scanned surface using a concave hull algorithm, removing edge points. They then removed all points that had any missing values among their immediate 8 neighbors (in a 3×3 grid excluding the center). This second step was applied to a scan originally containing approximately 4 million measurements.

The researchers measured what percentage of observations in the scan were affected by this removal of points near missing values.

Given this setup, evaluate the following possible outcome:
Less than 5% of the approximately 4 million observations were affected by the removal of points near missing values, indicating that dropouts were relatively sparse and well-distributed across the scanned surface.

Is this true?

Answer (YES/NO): YES